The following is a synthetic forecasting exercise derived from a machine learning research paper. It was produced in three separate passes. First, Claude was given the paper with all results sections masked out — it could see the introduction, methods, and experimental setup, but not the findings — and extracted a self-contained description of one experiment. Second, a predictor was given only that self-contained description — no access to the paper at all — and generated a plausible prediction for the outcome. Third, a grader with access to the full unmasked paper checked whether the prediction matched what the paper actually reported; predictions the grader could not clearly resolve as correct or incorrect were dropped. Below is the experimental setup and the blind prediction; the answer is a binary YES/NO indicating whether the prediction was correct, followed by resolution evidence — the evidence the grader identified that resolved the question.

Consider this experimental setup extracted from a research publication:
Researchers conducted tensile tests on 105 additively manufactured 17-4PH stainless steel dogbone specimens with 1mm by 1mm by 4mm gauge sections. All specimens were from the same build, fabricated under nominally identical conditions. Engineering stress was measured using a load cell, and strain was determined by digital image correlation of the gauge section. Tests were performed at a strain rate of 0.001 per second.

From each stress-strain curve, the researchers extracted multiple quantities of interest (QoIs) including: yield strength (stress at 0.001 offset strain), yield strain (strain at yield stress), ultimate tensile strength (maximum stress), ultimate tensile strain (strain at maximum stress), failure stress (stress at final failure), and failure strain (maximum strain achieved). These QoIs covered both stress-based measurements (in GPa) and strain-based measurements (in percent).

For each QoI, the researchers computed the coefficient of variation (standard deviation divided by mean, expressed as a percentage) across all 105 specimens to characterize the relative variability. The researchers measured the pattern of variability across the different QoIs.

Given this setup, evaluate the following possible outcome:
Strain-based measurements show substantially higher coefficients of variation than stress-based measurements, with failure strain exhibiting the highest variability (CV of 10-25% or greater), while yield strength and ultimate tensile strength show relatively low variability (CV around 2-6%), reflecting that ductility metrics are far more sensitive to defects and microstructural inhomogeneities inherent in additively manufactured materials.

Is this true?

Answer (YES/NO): NO